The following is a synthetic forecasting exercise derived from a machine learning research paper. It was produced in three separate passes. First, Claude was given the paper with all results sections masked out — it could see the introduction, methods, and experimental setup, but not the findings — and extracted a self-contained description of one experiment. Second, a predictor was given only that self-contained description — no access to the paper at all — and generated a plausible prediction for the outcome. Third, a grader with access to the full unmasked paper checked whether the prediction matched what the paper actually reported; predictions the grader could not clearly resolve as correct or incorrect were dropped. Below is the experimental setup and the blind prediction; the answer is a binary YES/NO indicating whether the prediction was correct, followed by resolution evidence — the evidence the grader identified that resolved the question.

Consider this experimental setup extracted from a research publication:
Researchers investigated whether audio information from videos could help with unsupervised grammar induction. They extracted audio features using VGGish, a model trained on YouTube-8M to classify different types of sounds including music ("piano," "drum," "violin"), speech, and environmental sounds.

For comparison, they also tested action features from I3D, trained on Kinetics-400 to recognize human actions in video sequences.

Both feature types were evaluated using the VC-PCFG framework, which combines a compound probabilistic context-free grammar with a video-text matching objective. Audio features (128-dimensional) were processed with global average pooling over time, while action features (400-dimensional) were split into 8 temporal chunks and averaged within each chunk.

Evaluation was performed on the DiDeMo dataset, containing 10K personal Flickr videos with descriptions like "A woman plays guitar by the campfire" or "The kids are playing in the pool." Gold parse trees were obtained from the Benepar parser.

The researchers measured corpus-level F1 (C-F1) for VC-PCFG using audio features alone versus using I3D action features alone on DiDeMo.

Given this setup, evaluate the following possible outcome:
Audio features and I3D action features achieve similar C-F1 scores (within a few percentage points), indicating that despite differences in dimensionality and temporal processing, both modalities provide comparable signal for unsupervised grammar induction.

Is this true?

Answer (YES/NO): NO